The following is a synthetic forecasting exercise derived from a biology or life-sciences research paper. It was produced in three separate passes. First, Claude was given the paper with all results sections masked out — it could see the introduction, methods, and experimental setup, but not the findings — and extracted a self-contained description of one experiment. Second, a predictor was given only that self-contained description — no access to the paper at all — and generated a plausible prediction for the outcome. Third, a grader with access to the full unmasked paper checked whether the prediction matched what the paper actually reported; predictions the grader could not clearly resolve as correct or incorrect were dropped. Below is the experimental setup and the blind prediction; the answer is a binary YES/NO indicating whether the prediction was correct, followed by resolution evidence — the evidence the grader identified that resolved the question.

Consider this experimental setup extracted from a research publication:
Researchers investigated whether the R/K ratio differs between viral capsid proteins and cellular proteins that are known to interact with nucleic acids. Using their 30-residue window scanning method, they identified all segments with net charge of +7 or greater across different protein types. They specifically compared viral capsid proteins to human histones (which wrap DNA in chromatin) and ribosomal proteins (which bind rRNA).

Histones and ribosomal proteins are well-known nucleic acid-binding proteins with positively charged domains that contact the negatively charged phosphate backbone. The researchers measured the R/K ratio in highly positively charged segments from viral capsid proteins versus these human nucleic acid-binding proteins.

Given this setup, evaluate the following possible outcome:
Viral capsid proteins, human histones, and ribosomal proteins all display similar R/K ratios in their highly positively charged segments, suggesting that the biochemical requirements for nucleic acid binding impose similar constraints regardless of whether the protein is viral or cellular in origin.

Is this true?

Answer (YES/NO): NO